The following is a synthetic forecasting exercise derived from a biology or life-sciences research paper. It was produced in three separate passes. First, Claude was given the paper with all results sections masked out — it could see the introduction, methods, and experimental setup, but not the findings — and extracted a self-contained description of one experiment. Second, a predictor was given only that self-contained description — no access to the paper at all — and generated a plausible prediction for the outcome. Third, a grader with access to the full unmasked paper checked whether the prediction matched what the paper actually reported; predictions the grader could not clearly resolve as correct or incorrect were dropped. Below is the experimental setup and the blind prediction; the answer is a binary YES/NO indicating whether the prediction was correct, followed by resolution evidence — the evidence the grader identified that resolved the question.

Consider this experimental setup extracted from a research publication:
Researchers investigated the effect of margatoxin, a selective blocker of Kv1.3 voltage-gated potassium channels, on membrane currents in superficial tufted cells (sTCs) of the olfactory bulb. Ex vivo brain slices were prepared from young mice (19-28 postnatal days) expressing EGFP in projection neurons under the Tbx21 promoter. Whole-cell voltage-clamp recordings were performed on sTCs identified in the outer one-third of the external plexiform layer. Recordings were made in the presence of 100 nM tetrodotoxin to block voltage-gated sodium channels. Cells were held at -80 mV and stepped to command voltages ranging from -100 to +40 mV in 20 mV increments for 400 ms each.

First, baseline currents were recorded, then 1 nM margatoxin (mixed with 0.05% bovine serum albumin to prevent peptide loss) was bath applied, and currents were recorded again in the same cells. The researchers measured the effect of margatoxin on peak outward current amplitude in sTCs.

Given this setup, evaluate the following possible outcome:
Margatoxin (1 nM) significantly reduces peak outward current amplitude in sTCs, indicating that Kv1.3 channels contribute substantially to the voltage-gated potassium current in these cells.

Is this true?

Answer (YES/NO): YES